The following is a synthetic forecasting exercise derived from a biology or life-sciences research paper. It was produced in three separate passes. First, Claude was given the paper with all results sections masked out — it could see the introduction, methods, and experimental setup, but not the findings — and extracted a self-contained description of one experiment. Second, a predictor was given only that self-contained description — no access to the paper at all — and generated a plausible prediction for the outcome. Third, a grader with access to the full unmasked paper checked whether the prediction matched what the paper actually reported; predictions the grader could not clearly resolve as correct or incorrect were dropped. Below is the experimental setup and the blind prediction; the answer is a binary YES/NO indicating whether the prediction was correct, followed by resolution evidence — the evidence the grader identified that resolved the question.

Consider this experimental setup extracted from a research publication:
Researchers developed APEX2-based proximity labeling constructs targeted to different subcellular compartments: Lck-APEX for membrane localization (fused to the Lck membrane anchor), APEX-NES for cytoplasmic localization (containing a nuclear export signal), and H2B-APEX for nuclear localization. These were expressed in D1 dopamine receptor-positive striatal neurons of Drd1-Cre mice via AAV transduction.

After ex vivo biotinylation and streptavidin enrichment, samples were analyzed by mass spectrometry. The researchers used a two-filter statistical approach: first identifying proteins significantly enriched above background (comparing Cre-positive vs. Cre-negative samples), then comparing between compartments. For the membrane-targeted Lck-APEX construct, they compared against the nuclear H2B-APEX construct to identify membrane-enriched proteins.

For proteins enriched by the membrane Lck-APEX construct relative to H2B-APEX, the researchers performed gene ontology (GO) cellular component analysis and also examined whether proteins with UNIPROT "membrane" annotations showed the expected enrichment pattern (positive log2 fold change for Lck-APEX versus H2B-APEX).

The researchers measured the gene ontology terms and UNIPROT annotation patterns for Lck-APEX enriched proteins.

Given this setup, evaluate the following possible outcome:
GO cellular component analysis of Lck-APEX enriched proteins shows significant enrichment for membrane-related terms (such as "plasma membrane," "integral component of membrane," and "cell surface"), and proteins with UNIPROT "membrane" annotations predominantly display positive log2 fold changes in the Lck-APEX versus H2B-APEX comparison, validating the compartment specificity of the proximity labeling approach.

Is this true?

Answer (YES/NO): YES